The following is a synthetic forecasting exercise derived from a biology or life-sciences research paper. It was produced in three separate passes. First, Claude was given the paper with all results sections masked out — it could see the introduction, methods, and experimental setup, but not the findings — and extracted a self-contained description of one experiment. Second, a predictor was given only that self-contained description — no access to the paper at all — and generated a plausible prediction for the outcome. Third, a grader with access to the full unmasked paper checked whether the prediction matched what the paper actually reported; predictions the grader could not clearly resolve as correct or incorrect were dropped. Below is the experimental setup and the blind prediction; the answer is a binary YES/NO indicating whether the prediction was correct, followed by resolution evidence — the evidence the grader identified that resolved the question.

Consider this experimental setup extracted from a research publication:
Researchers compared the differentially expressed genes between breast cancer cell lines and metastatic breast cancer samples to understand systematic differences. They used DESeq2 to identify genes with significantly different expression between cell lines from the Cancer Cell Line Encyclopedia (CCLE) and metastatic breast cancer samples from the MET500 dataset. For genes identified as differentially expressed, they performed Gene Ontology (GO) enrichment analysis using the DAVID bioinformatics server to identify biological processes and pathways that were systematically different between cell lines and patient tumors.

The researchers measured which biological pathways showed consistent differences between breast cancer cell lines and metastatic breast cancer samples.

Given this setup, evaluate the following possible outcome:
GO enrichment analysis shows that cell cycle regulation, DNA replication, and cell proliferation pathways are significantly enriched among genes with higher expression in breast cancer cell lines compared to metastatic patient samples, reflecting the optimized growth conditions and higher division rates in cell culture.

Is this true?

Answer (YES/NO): YES